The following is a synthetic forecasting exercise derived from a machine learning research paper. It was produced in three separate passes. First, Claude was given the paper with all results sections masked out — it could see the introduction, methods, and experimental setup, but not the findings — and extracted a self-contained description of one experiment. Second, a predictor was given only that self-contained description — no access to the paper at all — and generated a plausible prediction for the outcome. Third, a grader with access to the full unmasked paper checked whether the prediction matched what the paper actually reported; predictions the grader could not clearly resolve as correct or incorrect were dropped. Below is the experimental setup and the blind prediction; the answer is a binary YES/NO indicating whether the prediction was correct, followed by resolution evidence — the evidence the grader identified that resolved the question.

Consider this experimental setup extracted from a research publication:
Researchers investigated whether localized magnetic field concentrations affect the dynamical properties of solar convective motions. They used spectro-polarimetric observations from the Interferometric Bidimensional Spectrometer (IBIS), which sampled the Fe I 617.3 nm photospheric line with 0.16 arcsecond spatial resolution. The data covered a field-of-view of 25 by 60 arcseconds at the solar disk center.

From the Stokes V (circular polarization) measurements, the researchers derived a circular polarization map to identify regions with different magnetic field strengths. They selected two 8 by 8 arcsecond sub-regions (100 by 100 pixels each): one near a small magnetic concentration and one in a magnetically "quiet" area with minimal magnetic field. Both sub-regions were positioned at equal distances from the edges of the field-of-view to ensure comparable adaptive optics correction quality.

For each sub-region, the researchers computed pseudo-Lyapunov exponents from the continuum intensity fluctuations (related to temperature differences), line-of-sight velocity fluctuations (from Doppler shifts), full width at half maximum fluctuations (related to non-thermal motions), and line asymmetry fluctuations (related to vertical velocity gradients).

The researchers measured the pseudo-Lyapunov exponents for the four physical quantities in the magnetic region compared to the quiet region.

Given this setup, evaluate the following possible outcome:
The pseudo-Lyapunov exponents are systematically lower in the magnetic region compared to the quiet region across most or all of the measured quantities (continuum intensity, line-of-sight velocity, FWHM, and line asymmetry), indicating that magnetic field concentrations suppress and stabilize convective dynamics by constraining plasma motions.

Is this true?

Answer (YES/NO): NO